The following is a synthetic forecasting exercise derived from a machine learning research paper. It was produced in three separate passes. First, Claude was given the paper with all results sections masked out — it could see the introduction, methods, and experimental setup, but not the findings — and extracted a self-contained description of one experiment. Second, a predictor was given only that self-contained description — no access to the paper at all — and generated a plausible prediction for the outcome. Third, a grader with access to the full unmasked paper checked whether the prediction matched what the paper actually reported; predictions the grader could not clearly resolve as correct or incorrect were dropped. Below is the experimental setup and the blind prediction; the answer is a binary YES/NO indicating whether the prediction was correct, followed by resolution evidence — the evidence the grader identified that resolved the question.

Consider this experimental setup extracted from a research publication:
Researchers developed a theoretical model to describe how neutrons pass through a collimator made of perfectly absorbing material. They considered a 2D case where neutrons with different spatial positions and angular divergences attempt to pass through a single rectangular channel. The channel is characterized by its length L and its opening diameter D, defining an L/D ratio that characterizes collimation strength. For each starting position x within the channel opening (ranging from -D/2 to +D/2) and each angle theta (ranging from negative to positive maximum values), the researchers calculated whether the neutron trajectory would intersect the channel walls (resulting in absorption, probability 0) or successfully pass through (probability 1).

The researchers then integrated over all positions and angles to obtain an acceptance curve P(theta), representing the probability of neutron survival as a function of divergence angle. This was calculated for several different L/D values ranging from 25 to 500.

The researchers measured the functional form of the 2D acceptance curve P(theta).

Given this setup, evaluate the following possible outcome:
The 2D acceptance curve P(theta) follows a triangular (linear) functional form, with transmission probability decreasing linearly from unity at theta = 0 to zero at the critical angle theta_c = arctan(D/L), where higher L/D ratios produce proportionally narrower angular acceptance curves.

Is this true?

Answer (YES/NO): YES